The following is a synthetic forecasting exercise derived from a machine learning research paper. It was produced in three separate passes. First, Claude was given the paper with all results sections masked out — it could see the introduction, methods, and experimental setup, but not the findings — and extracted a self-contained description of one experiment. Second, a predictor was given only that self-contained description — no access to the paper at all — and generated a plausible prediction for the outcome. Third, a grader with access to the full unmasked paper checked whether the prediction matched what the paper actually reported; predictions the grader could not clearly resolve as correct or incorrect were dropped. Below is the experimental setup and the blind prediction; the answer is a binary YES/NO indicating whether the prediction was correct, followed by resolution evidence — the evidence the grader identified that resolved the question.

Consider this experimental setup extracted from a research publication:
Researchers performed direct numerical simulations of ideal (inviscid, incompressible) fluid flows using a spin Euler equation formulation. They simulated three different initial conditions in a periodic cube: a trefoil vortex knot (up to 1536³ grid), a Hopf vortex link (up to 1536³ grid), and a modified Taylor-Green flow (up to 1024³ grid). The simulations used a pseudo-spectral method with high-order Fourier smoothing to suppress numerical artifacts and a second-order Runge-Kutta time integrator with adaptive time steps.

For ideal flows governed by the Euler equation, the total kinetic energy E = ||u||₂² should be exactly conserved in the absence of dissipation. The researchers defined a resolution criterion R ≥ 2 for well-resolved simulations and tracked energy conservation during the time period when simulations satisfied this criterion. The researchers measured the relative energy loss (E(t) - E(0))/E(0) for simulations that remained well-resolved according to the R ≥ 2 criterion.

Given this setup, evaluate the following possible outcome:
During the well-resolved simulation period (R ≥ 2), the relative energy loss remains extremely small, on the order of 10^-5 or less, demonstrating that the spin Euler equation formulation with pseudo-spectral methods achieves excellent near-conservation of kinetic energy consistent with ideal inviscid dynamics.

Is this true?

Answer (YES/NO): NO